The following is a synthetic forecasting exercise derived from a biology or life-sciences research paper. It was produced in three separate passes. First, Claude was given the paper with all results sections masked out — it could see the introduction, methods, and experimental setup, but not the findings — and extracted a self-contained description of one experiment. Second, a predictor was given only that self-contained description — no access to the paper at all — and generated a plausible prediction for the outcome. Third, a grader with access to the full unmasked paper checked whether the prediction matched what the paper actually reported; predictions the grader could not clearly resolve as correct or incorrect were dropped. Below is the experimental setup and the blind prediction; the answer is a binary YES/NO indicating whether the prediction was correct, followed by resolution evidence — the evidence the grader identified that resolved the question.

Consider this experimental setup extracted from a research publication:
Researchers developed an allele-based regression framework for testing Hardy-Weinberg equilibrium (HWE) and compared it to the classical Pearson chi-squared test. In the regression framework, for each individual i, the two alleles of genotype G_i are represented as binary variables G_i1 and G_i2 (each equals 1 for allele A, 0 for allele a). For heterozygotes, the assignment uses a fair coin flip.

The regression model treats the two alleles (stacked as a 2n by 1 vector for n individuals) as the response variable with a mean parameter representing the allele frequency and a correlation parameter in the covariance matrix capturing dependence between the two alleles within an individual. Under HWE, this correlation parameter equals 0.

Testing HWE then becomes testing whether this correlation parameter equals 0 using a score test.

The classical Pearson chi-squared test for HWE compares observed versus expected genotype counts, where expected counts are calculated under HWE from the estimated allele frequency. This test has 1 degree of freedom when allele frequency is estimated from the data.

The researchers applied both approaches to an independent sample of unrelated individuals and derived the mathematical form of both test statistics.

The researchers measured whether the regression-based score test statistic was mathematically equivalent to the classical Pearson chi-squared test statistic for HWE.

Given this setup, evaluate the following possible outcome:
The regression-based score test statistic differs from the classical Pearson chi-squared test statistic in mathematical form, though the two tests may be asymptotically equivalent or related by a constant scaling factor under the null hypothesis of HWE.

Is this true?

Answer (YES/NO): NO